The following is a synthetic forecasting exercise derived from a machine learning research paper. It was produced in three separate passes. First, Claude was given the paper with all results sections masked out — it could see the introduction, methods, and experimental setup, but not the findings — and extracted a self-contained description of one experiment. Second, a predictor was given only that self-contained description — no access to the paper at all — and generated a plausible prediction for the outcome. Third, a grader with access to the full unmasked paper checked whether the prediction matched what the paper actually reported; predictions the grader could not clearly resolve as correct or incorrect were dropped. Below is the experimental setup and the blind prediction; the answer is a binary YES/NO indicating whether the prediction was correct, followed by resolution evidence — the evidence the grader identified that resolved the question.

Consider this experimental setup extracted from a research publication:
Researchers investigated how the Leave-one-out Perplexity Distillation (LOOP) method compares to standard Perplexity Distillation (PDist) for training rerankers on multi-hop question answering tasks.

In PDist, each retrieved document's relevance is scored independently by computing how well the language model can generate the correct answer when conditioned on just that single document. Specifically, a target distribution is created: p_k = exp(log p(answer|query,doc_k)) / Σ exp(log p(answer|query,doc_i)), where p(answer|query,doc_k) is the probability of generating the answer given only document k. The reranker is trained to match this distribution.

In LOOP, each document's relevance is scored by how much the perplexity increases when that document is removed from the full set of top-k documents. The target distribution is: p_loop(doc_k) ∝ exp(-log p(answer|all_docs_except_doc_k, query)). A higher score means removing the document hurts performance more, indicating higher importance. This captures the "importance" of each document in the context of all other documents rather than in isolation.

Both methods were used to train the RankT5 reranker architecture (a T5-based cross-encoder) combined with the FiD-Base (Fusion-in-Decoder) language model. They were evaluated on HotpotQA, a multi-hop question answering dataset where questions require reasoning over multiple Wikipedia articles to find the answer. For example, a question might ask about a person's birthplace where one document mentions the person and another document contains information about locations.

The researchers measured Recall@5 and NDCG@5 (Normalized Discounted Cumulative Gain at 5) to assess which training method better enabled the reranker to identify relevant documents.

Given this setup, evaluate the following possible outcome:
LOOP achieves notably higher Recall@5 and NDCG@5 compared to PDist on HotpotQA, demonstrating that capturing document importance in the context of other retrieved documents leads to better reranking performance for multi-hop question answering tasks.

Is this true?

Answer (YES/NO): NO